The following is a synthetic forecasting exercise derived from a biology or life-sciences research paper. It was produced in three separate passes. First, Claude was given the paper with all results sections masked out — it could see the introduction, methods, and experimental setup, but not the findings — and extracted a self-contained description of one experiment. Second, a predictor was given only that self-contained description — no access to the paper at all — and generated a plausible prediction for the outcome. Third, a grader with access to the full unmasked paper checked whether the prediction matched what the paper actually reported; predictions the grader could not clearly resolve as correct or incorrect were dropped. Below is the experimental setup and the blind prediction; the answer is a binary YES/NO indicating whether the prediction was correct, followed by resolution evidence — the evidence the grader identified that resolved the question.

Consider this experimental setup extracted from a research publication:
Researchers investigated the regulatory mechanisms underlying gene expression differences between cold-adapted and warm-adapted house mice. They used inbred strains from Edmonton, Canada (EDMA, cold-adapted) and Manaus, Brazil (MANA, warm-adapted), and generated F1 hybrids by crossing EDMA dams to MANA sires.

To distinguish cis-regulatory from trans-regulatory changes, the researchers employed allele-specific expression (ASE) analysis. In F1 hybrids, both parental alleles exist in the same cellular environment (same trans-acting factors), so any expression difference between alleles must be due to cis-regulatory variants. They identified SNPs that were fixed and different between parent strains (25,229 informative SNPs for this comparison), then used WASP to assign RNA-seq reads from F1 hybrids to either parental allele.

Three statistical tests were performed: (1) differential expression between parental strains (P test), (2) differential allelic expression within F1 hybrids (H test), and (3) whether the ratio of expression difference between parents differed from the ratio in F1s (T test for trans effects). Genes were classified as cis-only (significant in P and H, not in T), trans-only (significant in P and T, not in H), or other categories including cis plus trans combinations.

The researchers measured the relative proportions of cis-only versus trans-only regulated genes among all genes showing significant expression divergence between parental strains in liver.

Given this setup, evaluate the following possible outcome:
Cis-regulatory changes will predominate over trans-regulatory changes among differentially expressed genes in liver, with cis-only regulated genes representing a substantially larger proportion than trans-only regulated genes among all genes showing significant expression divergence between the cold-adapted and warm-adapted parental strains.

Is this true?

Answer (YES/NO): YES